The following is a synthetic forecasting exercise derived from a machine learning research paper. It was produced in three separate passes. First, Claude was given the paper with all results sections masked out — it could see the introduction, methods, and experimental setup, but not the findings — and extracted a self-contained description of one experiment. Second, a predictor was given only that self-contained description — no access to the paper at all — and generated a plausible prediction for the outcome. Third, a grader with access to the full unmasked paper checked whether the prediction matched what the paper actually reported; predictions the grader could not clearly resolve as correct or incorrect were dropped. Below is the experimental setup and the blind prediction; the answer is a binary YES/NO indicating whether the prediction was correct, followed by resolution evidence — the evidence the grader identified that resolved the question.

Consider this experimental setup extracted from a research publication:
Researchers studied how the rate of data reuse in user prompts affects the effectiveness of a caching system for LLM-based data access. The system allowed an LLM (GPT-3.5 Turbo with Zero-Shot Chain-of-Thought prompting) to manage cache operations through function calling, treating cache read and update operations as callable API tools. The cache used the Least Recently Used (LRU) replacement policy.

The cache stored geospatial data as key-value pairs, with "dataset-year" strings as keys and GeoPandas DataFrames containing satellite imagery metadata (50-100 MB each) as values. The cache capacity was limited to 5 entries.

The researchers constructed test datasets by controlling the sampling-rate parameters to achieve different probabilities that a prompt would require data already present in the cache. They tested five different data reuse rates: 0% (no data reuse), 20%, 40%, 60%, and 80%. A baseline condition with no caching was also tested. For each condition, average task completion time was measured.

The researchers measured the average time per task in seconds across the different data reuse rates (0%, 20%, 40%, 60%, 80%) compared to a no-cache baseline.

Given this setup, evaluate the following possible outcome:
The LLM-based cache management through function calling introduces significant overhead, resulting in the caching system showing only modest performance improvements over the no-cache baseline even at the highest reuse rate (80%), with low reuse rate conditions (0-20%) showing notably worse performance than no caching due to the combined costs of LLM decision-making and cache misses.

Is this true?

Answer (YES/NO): NO